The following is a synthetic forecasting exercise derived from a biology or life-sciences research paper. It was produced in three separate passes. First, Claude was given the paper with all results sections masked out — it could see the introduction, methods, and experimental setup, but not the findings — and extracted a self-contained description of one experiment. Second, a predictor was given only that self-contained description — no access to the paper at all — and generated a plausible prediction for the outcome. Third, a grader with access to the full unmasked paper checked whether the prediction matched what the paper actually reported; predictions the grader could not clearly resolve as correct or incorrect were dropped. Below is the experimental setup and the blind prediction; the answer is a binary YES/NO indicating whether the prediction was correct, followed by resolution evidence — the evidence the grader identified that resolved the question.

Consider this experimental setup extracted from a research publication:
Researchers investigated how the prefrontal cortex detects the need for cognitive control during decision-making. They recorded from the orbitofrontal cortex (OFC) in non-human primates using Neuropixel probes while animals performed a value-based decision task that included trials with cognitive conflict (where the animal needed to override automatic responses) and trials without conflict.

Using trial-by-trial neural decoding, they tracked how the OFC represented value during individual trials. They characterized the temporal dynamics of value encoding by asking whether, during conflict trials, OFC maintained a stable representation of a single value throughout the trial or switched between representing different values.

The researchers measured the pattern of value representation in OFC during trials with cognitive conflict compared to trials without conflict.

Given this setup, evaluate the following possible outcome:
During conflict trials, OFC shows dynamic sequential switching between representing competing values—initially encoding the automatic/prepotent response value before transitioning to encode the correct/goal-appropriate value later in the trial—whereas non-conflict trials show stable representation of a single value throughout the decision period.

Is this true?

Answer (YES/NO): NO